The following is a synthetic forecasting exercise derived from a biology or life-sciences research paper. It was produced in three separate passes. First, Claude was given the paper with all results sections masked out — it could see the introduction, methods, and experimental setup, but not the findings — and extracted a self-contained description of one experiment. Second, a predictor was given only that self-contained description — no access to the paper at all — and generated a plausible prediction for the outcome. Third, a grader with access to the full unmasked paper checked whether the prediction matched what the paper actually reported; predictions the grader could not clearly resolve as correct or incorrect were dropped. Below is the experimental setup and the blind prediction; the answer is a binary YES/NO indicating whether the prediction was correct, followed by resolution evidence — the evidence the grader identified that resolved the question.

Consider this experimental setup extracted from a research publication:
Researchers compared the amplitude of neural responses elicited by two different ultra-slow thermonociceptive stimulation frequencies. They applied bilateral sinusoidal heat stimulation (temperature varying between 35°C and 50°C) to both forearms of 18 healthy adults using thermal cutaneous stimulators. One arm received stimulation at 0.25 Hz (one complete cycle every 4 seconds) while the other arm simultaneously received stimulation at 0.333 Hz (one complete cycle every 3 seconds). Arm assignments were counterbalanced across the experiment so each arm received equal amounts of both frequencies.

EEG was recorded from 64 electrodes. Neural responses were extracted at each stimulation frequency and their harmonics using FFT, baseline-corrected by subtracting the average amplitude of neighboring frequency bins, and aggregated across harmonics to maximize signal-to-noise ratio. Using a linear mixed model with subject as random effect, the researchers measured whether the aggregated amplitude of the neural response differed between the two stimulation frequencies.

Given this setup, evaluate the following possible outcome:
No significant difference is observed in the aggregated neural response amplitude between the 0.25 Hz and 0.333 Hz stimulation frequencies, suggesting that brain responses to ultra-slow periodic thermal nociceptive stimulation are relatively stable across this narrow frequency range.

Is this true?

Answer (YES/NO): NO